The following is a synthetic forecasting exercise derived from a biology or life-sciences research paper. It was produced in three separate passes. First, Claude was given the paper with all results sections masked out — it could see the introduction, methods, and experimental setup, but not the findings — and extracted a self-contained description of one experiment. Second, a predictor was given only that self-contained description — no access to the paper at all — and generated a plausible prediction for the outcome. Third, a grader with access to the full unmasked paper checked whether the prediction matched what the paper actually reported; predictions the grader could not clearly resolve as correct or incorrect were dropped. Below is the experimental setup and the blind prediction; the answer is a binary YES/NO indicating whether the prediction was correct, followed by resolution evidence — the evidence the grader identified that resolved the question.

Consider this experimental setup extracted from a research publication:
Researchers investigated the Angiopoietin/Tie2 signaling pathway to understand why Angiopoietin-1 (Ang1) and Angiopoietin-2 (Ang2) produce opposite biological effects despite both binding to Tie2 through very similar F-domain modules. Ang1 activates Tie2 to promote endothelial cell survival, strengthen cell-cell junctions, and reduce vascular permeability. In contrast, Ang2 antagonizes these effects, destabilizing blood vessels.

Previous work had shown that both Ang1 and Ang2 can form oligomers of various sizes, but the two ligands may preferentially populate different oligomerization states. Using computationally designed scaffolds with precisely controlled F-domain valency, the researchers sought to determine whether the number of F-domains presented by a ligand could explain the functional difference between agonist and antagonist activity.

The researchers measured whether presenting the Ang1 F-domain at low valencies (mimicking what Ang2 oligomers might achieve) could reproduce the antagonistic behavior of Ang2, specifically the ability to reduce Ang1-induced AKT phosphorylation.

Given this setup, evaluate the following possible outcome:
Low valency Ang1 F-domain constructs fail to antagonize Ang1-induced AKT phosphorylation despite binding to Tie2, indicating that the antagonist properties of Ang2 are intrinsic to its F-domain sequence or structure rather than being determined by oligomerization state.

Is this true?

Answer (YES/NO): NO